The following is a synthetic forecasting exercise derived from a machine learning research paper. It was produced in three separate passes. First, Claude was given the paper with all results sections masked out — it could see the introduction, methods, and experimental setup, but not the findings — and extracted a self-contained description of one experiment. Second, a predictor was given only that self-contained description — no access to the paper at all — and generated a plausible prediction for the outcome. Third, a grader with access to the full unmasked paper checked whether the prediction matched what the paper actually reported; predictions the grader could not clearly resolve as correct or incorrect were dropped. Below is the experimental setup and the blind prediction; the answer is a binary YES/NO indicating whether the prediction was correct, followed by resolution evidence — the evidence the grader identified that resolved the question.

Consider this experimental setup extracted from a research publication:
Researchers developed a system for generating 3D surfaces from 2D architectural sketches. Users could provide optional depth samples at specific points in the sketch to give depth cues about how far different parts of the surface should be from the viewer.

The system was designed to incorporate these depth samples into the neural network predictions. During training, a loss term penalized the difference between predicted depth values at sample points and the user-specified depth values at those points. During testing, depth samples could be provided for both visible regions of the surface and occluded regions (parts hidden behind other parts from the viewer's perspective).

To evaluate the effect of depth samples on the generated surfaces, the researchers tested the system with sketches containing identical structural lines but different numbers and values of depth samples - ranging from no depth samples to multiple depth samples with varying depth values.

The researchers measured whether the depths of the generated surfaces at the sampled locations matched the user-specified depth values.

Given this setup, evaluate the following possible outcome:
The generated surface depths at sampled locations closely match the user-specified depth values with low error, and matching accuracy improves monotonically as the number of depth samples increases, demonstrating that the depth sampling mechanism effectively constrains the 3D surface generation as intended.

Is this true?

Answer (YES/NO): NO